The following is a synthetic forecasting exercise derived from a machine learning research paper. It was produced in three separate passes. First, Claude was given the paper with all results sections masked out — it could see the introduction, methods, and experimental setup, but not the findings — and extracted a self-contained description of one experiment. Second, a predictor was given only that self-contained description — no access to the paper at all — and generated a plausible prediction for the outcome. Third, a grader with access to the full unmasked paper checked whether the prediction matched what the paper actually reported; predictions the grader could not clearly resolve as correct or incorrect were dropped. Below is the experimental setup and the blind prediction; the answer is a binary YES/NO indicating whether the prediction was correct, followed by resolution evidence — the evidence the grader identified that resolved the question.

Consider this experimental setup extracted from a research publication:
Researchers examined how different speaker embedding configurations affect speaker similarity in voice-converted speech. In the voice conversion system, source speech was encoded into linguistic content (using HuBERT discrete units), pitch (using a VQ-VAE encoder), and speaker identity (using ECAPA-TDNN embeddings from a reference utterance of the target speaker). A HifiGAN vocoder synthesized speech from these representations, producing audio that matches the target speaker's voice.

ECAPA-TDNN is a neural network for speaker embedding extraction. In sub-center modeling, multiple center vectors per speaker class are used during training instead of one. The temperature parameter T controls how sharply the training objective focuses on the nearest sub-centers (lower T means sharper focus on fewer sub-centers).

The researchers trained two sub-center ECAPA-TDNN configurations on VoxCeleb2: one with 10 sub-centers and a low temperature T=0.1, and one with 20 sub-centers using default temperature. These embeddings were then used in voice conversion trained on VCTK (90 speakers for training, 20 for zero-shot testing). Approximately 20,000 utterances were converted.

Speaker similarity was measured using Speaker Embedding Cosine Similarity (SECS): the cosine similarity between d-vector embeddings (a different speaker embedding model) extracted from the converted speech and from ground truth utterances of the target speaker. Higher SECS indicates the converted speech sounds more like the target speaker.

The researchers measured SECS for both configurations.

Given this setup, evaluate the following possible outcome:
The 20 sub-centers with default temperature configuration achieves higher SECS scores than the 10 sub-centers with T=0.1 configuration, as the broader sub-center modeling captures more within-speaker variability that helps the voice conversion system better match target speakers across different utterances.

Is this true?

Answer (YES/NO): NO